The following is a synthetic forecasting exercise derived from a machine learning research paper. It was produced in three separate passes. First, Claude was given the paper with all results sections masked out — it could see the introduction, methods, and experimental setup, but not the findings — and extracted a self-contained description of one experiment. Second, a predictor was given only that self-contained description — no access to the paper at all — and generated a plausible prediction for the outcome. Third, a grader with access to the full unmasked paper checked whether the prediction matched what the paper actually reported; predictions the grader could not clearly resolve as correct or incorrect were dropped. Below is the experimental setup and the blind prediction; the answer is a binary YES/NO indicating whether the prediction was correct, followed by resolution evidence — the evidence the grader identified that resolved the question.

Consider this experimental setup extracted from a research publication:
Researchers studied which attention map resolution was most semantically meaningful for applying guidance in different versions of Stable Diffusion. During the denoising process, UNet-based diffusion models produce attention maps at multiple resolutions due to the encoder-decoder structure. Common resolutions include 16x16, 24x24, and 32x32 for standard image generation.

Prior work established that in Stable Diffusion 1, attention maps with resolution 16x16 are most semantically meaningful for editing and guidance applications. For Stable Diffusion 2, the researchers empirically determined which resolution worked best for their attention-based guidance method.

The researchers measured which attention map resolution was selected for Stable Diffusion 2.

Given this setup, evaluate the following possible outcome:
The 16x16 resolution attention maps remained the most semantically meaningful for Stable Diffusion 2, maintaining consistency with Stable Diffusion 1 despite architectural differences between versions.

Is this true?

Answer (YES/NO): NO